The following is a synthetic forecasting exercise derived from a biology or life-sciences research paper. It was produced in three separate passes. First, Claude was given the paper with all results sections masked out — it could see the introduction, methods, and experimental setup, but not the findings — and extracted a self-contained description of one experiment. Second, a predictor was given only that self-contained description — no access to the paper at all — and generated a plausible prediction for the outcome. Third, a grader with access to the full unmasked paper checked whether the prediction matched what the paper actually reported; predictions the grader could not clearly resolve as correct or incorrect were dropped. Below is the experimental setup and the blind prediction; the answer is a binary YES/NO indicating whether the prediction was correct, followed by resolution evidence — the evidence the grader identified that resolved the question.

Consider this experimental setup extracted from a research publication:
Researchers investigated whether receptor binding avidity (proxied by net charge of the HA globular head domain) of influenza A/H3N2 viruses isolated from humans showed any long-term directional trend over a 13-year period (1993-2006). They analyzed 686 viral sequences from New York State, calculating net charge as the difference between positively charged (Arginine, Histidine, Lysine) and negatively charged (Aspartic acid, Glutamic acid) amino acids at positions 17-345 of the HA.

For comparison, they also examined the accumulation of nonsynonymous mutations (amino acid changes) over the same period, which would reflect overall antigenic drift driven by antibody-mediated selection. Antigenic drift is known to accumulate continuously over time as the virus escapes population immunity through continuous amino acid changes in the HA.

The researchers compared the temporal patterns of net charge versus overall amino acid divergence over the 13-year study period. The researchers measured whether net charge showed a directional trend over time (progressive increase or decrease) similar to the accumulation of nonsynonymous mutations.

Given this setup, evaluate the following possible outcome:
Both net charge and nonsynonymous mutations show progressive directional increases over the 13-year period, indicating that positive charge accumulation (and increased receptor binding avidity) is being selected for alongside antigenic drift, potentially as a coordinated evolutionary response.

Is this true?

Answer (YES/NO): NO